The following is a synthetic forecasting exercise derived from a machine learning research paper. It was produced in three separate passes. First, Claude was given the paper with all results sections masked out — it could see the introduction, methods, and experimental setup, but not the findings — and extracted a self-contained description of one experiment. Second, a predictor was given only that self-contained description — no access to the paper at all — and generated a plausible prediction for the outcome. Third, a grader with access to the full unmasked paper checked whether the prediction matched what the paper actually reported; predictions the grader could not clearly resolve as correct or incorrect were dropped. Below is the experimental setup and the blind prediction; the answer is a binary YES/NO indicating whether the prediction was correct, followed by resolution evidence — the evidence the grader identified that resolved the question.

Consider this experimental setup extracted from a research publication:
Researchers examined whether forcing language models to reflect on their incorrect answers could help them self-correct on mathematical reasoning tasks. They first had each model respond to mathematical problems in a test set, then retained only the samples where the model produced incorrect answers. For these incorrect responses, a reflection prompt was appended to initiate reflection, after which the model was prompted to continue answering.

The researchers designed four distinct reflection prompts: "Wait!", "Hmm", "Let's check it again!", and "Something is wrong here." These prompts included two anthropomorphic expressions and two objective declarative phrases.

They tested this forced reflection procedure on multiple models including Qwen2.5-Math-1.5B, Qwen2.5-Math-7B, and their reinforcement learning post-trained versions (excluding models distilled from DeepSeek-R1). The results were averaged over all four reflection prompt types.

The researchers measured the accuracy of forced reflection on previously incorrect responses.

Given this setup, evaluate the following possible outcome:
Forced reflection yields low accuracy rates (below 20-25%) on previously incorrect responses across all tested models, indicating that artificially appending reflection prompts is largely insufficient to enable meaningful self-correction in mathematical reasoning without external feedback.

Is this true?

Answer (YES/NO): YES